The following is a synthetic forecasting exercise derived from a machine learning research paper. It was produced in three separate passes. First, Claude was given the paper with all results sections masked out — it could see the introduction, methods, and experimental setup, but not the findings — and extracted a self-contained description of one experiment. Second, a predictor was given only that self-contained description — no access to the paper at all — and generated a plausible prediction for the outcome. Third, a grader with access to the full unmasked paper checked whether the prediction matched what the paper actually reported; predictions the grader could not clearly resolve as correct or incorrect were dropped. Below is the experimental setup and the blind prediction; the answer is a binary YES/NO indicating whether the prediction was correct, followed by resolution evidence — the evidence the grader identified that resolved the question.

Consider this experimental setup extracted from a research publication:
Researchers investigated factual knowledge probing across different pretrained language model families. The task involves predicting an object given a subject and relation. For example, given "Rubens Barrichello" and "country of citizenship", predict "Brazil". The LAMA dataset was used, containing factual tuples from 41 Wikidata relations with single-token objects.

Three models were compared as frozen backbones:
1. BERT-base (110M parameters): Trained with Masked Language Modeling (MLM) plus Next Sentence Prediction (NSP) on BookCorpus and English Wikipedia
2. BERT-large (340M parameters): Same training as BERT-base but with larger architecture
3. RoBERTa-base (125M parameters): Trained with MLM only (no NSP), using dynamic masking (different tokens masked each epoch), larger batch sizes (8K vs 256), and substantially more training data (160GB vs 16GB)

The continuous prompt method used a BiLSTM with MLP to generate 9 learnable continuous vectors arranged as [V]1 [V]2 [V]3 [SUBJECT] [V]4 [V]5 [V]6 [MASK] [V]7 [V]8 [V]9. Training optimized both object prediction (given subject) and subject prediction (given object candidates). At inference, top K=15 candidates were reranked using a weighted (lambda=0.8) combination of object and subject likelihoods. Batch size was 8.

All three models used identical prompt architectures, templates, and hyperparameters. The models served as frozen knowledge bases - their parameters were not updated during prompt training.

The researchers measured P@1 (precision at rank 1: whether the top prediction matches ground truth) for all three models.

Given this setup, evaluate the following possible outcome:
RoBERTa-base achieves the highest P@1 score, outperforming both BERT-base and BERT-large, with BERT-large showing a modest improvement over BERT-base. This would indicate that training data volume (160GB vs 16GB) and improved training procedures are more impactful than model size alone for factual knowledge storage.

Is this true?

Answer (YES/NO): NO